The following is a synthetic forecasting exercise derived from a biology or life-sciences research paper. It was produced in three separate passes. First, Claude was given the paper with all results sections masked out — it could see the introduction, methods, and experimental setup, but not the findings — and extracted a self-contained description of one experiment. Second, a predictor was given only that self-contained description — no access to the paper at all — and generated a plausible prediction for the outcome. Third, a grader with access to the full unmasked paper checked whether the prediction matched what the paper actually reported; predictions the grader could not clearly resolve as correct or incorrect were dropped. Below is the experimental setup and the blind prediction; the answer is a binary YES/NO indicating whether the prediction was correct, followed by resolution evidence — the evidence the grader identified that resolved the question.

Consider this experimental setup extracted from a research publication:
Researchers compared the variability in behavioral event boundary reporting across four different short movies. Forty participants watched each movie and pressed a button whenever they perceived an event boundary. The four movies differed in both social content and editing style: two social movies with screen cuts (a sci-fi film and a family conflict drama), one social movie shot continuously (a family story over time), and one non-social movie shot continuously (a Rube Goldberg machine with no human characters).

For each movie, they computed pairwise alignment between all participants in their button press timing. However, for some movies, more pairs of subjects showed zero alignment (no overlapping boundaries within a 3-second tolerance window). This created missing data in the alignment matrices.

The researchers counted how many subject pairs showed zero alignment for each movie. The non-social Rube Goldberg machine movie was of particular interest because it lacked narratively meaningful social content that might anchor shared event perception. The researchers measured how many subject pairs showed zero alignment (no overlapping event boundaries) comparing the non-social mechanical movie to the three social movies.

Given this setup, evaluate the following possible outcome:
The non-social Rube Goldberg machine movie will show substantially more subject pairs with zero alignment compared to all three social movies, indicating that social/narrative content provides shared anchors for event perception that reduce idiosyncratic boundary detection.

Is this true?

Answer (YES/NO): YES